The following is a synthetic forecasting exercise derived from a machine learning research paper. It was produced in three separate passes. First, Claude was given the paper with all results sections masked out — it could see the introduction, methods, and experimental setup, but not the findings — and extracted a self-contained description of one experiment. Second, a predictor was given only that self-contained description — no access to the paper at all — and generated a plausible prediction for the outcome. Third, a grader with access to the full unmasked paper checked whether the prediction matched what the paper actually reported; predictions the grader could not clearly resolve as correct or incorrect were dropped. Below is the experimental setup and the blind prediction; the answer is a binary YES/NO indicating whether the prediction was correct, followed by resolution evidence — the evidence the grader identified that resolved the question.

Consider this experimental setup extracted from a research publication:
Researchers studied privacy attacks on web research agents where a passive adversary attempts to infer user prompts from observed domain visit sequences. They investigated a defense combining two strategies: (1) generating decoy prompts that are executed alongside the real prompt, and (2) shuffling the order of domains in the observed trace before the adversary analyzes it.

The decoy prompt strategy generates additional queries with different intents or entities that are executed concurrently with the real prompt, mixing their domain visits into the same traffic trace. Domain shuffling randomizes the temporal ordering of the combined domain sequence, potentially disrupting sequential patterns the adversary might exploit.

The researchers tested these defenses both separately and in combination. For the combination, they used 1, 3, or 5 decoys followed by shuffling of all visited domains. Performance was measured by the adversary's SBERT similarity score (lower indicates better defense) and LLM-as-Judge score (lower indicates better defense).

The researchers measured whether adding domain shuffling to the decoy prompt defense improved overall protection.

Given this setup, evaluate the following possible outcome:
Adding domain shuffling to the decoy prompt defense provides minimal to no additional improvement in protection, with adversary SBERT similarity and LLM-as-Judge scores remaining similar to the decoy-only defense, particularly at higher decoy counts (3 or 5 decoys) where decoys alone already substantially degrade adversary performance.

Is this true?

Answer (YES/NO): NO